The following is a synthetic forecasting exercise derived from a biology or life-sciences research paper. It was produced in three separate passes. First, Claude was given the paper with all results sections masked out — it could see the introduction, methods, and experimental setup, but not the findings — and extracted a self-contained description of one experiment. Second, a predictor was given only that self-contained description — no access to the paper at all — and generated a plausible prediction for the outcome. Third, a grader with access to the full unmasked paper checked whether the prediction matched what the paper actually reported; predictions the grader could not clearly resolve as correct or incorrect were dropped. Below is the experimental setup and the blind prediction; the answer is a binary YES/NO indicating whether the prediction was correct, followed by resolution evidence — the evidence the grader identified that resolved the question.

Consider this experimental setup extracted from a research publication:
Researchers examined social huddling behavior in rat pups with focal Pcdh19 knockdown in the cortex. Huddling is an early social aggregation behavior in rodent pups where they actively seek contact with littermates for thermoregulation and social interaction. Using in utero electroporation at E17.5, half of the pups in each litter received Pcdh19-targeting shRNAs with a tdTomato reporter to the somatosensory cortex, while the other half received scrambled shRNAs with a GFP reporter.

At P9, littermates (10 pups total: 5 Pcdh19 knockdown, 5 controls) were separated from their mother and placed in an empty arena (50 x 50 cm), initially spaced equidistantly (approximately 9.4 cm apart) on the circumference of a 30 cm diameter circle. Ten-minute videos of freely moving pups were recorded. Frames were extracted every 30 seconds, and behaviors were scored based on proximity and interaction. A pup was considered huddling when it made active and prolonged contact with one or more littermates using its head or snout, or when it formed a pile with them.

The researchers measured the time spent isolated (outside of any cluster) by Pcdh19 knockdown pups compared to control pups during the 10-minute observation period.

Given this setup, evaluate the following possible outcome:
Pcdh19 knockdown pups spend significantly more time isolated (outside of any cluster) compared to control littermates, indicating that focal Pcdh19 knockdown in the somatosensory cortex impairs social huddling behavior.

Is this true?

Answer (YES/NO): YES